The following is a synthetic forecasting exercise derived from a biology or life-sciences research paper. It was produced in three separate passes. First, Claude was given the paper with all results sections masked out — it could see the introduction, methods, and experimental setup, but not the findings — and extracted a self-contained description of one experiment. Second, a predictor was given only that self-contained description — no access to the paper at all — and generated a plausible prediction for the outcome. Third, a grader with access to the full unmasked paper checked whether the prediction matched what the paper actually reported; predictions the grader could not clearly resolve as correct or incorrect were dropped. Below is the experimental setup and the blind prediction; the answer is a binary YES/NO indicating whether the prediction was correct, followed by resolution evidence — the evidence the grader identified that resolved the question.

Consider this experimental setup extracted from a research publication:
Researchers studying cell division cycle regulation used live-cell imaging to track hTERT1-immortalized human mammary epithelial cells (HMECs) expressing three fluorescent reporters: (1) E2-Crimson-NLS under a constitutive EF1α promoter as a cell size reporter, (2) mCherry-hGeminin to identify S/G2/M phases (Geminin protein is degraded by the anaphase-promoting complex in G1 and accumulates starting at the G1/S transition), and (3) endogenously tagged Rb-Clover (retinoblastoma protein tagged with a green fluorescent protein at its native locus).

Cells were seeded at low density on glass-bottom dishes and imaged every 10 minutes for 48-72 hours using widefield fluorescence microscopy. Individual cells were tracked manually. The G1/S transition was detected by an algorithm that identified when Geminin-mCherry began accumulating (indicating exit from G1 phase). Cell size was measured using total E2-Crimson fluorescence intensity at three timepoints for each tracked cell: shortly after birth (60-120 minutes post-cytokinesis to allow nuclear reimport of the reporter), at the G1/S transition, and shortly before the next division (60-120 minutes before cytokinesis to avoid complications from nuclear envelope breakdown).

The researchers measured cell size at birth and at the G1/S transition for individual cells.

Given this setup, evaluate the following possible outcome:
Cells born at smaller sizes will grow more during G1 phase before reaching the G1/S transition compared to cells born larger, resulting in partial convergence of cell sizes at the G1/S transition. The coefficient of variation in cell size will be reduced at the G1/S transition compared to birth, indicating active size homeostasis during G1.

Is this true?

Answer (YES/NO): YES